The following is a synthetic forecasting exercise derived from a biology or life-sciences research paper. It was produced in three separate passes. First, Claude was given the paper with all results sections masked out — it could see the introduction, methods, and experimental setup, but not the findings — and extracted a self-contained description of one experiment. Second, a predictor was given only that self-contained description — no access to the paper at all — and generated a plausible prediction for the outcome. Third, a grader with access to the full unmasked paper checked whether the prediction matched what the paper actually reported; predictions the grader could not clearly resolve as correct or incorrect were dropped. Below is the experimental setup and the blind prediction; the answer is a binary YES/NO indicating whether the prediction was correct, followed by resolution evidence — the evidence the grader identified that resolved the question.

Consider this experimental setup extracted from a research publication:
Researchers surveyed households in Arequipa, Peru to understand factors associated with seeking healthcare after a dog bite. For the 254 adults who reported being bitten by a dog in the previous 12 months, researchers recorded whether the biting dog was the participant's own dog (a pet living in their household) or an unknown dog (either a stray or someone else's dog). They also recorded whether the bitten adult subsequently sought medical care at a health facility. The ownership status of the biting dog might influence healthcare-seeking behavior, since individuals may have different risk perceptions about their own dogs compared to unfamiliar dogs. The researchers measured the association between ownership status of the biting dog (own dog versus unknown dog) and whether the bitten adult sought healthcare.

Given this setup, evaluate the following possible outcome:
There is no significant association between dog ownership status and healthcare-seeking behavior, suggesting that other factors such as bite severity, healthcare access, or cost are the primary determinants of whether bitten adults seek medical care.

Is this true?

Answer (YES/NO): NO